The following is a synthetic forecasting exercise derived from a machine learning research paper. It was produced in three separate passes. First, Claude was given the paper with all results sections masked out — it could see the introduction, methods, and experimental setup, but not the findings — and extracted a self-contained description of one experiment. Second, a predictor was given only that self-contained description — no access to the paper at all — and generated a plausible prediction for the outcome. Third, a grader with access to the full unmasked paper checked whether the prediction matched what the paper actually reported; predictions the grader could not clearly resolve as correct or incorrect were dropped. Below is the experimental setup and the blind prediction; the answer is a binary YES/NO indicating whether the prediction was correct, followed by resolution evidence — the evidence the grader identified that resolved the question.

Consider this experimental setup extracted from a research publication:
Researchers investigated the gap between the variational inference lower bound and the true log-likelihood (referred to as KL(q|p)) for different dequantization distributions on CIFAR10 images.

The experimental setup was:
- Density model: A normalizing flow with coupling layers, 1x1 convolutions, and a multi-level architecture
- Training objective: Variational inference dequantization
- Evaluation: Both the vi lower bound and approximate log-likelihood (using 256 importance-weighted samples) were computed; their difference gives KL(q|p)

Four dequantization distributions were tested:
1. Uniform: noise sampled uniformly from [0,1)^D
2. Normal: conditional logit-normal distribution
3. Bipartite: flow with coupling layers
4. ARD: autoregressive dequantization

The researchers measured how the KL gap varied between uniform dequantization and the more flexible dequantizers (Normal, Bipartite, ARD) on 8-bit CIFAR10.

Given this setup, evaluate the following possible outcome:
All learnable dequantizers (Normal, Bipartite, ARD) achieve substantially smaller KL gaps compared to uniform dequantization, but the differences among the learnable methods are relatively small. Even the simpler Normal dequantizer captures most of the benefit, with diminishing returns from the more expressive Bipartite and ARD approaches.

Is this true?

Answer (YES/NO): NO